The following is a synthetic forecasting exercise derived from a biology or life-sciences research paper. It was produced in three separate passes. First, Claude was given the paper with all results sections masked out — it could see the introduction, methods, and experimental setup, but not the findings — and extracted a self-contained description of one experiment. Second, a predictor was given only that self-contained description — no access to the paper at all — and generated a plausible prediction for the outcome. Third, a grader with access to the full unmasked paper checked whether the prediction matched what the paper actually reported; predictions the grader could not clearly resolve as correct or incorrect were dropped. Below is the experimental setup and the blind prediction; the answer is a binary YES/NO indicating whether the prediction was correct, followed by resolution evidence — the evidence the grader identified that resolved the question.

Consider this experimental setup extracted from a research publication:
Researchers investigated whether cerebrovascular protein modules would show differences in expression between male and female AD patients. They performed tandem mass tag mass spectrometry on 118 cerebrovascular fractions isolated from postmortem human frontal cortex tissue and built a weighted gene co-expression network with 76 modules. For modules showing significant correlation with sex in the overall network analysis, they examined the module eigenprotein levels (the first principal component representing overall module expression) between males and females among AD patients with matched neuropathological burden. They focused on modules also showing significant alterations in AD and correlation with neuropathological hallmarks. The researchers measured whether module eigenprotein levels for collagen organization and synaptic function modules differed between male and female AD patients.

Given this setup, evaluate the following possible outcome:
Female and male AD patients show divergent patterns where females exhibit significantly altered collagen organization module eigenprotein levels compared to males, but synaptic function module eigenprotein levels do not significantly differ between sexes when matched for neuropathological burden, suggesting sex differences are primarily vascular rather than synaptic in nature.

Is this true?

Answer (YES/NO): NO